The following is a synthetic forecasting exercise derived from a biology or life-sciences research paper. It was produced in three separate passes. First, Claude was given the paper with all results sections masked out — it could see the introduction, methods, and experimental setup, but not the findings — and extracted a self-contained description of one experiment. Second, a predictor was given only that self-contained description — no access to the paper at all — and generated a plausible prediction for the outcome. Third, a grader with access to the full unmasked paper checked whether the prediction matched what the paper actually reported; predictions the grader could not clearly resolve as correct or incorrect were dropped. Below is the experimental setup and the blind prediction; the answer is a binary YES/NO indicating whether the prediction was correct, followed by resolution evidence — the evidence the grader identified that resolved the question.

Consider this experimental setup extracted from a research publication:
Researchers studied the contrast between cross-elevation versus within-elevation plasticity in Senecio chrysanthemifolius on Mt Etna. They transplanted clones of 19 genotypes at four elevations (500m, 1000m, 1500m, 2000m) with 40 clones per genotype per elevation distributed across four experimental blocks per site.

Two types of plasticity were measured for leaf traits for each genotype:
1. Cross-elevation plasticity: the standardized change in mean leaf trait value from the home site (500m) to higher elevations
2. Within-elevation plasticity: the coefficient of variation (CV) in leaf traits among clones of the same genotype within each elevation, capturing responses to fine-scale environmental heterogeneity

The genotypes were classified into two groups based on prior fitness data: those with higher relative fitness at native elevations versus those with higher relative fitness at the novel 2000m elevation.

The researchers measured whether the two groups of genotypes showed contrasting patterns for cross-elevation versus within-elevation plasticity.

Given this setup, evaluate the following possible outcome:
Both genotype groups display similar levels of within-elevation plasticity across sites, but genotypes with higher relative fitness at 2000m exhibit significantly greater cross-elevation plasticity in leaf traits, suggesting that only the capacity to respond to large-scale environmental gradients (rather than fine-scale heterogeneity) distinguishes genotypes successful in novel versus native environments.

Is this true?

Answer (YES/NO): NO